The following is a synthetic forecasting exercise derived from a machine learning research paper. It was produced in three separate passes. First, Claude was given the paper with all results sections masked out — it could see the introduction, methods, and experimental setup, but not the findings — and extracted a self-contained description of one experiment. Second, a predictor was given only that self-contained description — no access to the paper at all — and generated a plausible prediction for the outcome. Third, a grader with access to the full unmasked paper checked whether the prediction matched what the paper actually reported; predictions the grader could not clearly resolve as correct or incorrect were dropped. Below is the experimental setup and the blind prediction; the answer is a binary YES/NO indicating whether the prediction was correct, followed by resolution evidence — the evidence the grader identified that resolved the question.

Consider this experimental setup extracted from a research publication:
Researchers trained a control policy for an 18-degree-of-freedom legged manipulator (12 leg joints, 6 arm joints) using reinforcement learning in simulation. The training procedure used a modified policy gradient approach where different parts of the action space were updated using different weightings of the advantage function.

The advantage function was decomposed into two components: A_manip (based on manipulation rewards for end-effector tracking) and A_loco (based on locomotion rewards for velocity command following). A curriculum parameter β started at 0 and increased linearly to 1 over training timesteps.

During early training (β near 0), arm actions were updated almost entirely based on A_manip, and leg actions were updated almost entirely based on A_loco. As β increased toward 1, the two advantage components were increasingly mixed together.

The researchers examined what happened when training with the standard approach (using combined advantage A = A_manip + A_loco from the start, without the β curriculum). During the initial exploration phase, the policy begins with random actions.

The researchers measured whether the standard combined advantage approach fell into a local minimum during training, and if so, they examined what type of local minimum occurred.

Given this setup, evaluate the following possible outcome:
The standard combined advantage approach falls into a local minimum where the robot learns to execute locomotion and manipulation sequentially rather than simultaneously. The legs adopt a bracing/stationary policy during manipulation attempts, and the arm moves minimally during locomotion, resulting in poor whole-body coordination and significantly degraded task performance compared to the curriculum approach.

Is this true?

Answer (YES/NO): NO